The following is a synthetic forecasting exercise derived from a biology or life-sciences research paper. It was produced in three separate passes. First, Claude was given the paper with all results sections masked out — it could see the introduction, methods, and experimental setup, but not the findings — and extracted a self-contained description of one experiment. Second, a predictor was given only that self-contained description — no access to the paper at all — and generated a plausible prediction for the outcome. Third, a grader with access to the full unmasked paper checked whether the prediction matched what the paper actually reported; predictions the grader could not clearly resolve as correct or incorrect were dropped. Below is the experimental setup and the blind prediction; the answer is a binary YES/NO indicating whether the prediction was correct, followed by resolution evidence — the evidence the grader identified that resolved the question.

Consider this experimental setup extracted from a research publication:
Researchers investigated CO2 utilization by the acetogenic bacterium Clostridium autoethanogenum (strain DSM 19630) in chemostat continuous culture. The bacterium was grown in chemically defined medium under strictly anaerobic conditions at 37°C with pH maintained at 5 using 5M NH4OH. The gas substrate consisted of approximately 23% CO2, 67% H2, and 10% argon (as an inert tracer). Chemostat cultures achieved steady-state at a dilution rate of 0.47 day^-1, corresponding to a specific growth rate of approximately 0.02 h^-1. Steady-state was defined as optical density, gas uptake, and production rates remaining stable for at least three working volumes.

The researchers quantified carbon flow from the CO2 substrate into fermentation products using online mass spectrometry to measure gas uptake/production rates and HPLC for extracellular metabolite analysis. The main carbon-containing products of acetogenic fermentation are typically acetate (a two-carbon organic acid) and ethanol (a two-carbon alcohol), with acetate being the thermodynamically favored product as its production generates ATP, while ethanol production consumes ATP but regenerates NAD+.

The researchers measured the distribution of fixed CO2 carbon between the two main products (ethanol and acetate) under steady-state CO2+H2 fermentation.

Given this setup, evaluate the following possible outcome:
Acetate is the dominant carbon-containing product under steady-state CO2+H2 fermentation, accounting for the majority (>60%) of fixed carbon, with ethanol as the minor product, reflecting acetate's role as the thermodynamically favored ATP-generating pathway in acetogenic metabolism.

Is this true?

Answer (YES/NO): NO